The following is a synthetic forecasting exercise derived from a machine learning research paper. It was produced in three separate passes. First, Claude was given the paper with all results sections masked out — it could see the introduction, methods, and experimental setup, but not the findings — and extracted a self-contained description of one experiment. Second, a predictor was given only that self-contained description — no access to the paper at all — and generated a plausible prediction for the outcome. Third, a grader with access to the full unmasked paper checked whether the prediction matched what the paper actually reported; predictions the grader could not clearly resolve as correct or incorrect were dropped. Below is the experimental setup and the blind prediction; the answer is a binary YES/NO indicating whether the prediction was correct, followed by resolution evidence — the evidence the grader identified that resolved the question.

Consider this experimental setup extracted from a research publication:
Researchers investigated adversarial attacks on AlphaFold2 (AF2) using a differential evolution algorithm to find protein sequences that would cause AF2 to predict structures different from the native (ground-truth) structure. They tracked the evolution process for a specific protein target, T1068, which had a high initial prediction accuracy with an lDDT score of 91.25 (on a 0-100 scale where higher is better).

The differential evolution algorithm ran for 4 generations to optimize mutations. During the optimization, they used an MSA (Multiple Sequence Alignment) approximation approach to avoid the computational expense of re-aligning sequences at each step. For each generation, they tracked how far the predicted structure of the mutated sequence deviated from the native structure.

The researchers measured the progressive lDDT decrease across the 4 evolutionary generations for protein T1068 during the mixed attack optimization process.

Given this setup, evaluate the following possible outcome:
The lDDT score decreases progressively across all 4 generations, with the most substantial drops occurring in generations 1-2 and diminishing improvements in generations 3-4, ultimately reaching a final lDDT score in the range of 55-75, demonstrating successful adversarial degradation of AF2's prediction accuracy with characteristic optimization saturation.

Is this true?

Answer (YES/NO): NO